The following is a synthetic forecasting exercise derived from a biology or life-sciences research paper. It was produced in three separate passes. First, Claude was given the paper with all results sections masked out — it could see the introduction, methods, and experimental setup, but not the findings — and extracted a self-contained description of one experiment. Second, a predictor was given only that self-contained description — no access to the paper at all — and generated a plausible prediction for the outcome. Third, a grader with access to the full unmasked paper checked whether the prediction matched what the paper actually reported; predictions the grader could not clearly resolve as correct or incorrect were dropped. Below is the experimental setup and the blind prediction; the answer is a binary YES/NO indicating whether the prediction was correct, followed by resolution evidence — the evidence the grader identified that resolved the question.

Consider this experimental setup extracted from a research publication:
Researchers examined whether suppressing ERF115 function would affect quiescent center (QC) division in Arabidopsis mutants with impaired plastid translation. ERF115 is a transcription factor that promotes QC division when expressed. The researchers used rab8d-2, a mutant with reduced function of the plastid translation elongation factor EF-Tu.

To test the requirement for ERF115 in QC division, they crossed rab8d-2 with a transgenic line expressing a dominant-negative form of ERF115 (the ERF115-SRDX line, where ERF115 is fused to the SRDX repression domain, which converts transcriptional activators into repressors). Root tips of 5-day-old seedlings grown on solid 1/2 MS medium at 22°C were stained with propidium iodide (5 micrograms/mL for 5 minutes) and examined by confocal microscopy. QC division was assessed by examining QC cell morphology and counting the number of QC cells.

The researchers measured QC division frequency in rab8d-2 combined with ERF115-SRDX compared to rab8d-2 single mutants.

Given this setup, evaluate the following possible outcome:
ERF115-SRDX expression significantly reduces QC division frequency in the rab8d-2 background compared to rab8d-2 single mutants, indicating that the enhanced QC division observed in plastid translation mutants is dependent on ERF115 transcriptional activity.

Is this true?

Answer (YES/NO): YES